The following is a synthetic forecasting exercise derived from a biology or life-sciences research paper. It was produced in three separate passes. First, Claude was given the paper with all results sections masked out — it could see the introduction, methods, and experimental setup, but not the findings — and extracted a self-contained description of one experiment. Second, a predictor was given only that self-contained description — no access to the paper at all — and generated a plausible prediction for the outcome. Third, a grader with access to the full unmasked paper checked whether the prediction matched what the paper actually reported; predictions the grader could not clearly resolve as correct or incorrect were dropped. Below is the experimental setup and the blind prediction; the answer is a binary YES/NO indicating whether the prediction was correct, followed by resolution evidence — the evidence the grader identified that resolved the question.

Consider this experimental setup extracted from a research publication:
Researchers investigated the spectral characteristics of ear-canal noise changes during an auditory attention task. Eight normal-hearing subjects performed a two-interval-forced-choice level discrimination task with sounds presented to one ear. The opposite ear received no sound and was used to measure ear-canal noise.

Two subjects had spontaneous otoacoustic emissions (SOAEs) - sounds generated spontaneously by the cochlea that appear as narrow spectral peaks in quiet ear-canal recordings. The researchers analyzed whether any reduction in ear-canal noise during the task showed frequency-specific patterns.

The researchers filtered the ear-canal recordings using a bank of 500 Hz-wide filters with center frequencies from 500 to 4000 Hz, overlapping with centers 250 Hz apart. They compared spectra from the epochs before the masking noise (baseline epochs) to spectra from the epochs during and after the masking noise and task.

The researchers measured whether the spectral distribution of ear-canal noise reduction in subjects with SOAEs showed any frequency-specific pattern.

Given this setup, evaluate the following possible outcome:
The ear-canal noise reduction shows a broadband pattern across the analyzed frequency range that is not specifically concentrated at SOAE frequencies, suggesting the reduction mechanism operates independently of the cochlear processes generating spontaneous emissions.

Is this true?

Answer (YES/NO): NO